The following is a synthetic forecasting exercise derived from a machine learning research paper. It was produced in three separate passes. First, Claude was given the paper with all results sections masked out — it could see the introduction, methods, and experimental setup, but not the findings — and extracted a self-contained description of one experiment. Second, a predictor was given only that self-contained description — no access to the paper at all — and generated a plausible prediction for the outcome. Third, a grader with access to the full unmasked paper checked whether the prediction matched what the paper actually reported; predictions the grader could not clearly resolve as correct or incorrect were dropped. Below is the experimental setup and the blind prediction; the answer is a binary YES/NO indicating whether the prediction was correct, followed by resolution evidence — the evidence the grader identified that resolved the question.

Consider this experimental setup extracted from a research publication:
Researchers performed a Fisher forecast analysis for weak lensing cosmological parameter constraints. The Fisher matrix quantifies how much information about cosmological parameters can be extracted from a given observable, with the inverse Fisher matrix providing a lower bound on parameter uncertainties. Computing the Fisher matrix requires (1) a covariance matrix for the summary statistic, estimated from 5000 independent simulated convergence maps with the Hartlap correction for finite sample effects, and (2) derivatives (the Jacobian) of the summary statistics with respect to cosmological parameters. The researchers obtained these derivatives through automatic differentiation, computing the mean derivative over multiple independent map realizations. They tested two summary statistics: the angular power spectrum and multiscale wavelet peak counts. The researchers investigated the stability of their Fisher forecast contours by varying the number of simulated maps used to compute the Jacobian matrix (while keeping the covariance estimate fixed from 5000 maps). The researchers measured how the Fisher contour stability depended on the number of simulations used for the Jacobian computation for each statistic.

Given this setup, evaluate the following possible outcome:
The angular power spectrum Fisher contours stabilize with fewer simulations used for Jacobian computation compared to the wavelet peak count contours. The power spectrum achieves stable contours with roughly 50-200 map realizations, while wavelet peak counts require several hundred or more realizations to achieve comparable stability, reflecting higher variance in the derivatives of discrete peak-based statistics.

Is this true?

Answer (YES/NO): NO